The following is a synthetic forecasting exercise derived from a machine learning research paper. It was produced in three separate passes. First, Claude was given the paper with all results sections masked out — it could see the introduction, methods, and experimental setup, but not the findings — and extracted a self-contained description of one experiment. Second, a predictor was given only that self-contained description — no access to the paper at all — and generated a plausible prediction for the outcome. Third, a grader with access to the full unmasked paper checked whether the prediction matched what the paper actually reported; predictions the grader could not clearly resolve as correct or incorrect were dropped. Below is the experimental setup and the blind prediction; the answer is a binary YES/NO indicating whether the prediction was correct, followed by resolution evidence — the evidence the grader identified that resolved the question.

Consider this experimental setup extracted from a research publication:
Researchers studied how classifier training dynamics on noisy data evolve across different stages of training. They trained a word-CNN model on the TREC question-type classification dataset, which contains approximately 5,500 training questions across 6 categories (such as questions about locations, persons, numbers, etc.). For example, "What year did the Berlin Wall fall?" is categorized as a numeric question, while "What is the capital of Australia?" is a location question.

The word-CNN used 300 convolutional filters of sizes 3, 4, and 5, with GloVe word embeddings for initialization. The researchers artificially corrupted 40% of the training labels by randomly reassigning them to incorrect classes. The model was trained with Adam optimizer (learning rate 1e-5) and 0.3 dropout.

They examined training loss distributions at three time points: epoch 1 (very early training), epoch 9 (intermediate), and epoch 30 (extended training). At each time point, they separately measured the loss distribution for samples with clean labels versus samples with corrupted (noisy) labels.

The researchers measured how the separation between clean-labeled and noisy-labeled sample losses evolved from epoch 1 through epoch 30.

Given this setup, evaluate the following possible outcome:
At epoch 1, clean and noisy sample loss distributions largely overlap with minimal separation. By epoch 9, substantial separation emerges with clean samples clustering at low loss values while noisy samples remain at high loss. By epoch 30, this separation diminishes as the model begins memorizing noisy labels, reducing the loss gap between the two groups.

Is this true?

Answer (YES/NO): YES